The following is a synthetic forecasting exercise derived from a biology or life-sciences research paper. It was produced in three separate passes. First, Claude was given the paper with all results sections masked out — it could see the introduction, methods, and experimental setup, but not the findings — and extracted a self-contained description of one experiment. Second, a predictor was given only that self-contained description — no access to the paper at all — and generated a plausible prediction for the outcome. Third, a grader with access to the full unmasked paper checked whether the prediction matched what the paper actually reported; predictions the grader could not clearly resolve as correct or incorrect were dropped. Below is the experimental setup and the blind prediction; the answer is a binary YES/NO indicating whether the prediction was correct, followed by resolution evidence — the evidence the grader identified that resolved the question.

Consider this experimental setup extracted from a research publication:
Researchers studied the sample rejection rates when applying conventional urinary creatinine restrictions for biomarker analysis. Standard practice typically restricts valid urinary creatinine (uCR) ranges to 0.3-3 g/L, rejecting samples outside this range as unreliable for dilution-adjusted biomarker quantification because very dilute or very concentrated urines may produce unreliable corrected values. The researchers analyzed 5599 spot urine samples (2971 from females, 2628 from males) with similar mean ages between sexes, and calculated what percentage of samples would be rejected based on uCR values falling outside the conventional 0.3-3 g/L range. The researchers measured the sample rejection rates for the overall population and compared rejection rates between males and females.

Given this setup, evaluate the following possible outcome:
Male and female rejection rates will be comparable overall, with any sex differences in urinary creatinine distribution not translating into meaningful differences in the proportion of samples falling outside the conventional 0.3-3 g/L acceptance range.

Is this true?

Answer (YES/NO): NO